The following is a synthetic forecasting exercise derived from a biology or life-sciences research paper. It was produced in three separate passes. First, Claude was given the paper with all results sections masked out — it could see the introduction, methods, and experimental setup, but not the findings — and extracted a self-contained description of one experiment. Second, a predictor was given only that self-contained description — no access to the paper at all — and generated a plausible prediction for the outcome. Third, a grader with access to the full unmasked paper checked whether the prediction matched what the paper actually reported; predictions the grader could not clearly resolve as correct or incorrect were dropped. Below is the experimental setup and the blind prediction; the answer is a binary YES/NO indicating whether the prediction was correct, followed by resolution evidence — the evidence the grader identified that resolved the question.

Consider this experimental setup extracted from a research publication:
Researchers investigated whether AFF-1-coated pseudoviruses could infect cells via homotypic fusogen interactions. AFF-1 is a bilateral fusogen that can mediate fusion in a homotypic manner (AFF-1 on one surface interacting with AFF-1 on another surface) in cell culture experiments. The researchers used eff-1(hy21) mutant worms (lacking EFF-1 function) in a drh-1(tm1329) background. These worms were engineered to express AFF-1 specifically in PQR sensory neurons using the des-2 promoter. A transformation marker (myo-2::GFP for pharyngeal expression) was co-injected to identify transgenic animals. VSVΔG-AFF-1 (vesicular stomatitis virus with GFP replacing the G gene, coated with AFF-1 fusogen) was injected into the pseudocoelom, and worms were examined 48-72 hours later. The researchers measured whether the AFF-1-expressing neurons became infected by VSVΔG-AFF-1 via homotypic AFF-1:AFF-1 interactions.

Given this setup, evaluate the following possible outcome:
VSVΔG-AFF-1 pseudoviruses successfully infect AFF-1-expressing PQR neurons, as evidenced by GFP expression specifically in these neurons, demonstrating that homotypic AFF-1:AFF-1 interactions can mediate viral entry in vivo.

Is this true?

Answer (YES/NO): NO